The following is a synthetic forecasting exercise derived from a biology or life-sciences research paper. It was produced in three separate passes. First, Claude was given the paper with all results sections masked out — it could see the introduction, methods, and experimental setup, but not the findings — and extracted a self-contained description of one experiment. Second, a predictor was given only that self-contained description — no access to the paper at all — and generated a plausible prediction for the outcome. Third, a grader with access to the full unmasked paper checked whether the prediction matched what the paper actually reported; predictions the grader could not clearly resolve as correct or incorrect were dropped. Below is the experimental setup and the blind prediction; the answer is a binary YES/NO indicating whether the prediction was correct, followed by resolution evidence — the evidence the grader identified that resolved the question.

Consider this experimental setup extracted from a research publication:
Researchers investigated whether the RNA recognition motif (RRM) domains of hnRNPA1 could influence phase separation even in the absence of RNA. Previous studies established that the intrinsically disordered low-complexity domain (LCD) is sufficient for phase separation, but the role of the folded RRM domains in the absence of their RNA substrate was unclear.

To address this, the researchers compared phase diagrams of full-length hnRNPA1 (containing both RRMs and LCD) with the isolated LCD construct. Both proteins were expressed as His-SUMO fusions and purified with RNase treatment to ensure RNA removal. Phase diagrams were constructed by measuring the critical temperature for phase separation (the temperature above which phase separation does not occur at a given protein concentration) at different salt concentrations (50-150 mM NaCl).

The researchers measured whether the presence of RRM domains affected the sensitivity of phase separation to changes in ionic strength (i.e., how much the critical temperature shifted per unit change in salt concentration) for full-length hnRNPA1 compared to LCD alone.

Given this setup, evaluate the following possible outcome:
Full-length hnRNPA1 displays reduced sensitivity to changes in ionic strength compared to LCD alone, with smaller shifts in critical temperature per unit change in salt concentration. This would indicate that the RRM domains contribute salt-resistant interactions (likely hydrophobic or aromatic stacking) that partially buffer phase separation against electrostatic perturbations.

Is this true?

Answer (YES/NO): NO